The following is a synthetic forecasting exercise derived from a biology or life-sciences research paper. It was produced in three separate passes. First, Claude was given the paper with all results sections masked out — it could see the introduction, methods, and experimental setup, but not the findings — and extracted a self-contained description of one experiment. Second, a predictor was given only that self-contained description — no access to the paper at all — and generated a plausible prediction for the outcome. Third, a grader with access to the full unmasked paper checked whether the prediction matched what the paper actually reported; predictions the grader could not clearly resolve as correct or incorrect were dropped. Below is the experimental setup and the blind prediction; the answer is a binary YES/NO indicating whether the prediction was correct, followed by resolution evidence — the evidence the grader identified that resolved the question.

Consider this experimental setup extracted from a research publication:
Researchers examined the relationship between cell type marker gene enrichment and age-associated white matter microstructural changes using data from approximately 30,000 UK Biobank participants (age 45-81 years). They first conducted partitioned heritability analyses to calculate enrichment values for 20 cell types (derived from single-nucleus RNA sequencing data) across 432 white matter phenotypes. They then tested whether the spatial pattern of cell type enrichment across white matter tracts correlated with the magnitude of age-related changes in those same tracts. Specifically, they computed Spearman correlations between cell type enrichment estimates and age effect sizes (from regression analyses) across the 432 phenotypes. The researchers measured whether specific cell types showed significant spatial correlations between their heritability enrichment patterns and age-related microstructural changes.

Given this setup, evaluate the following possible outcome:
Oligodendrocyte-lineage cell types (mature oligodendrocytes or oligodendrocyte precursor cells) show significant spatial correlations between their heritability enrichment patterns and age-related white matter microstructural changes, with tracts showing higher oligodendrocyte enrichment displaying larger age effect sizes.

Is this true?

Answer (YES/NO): YES